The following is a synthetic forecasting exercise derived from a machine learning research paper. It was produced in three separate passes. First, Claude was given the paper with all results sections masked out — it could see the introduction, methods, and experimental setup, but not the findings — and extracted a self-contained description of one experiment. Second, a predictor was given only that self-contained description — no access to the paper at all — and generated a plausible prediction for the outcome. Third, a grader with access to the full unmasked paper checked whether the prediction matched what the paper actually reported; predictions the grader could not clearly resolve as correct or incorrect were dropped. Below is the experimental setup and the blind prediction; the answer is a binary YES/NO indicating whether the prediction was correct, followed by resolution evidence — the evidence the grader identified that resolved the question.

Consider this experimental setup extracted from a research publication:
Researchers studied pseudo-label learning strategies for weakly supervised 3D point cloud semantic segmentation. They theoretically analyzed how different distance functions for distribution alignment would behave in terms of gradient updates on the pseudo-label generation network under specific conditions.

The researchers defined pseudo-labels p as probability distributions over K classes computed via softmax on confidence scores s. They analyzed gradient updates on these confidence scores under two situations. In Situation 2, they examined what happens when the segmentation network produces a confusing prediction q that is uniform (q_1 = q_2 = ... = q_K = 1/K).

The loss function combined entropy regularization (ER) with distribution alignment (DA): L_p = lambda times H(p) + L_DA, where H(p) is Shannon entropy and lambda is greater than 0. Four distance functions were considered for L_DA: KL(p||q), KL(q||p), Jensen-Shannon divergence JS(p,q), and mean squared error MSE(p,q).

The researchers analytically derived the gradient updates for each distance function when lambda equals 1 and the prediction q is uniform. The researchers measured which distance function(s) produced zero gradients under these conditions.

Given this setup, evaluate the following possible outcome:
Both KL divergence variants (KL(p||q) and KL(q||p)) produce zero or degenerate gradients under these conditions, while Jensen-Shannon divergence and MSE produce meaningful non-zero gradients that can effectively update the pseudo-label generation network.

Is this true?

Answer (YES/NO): NO